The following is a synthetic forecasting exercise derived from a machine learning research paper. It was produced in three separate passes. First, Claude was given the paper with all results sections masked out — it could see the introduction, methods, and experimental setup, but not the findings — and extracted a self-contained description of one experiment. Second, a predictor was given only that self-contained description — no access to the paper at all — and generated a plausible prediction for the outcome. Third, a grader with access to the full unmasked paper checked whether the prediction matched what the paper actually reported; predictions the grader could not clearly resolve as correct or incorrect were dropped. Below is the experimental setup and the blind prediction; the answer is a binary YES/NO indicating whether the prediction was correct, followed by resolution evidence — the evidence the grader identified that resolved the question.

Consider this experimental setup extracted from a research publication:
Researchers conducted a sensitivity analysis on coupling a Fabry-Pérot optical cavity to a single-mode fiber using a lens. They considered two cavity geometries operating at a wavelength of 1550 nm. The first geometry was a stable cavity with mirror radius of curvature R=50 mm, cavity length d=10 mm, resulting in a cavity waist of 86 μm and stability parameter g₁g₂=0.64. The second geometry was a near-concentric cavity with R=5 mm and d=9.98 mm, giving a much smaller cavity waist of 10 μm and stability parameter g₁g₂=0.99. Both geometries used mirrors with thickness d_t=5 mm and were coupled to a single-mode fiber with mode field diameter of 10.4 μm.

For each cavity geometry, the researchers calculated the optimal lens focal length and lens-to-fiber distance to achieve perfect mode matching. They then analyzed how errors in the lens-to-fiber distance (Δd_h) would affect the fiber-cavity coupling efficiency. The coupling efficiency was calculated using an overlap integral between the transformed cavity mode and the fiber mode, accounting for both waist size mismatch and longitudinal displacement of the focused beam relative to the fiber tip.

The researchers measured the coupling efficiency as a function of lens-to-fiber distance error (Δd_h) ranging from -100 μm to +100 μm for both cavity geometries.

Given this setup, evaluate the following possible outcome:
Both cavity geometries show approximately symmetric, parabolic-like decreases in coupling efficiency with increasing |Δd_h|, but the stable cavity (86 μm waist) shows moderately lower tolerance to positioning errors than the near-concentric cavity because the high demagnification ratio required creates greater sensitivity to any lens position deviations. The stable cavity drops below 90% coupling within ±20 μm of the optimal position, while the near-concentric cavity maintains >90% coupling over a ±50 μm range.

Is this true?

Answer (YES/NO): NO